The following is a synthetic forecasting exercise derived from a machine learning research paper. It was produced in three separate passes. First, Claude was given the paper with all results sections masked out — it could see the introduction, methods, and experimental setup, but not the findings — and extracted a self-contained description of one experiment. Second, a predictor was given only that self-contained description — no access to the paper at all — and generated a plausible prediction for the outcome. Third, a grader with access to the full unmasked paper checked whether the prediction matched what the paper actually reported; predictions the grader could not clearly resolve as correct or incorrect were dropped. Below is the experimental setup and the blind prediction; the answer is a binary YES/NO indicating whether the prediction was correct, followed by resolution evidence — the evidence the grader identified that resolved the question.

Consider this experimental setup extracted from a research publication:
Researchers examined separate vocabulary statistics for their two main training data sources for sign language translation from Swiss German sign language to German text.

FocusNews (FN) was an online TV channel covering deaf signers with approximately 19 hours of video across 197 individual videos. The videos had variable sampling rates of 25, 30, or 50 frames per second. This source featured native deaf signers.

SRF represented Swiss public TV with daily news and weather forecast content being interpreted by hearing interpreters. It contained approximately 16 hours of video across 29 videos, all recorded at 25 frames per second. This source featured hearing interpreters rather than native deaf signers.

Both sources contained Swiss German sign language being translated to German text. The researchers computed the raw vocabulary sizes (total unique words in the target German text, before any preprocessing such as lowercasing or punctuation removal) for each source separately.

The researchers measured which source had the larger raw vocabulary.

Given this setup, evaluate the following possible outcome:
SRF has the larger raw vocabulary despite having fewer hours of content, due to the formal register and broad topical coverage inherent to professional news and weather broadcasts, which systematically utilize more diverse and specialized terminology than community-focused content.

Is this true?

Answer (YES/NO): NO